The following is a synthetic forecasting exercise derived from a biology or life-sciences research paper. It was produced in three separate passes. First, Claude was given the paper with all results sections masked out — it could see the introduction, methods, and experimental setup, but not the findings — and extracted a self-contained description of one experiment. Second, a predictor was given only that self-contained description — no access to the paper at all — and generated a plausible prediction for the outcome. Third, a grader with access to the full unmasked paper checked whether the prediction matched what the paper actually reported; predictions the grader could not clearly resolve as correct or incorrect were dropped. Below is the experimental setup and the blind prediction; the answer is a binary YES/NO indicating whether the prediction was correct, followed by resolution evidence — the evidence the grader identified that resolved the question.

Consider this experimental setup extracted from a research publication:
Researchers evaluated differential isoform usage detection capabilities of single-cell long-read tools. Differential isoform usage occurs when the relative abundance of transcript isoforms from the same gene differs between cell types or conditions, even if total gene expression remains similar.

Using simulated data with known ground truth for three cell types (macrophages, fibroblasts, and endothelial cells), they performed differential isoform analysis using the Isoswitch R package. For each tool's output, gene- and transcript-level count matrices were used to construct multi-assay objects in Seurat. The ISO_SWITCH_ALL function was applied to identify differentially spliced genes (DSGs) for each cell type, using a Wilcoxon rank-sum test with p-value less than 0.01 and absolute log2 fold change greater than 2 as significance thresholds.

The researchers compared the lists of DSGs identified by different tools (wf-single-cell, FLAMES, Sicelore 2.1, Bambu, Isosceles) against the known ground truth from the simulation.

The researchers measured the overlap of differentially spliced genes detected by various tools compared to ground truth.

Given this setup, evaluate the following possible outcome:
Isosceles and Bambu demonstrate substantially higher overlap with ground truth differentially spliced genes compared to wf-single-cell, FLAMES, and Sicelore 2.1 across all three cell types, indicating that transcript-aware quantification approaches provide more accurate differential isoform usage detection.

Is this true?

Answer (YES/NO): NO